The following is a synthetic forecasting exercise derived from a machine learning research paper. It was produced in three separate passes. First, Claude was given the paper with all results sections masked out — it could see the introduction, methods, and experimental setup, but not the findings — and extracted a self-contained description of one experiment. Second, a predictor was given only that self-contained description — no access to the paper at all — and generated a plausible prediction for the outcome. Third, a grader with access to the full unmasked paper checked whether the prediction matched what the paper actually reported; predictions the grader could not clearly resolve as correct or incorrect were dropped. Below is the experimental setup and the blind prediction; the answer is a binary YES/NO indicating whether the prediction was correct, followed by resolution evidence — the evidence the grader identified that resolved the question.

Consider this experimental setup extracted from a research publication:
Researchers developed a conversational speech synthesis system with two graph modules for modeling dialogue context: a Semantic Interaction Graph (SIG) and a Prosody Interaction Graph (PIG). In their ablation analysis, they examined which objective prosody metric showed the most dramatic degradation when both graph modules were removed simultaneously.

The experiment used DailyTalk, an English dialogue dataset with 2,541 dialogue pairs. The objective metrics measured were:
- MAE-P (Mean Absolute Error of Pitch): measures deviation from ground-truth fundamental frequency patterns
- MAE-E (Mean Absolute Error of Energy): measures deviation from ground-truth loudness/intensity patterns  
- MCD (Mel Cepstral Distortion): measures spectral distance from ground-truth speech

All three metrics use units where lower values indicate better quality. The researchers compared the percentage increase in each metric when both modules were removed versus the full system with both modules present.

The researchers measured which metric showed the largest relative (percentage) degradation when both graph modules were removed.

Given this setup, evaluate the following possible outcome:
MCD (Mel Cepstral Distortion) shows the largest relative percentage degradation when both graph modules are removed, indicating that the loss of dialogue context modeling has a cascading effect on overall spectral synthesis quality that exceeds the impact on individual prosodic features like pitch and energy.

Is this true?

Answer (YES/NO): NO